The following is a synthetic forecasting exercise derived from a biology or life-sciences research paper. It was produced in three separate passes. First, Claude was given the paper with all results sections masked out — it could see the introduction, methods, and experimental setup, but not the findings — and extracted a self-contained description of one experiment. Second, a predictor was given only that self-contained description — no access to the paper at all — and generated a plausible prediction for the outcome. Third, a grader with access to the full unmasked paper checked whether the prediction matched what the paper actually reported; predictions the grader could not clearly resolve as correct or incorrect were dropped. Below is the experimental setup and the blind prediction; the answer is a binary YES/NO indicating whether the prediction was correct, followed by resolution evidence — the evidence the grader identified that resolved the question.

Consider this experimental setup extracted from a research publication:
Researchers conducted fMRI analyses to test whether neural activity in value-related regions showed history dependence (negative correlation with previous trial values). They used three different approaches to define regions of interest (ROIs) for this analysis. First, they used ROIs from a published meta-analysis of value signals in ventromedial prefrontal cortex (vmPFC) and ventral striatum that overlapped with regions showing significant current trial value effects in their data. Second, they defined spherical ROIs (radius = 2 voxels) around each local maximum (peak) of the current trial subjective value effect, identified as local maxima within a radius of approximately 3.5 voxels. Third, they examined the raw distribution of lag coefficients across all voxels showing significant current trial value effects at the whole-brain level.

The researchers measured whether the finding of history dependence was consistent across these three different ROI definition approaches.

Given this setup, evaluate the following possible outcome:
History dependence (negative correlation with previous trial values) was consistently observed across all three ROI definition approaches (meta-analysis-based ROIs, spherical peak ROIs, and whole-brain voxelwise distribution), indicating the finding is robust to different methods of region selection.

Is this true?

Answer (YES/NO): YES